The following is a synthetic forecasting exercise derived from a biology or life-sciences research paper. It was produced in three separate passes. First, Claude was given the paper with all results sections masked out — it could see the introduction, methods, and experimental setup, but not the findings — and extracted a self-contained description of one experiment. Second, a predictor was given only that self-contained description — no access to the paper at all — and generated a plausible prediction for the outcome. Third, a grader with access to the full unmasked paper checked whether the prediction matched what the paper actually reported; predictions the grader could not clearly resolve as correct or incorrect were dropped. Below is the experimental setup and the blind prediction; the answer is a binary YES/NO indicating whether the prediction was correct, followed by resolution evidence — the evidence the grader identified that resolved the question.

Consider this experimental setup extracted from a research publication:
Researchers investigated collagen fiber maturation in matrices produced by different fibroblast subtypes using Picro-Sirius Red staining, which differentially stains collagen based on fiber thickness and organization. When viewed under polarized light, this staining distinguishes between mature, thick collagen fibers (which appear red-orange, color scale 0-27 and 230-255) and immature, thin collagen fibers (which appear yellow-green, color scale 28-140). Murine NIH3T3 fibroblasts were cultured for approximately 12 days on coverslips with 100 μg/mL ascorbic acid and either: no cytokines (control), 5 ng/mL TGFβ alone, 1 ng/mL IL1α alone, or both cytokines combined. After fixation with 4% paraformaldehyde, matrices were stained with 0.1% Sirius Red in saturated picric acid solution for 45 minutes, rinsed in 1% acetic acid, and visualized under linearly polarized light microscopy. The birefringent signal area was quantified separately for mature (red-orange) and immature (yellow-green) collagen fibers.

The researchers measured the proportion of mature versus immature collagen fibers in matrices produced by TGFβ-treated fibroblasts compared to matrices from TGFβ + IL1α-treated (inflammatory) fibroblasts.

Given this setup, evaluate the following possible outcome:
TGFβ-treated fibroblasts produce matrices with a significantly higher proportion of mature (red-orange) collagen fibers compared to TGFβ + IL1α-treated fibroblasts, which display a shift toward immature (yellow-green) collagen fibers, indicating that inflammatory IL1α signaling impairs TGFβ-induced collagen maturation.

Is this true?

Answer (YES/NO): NO